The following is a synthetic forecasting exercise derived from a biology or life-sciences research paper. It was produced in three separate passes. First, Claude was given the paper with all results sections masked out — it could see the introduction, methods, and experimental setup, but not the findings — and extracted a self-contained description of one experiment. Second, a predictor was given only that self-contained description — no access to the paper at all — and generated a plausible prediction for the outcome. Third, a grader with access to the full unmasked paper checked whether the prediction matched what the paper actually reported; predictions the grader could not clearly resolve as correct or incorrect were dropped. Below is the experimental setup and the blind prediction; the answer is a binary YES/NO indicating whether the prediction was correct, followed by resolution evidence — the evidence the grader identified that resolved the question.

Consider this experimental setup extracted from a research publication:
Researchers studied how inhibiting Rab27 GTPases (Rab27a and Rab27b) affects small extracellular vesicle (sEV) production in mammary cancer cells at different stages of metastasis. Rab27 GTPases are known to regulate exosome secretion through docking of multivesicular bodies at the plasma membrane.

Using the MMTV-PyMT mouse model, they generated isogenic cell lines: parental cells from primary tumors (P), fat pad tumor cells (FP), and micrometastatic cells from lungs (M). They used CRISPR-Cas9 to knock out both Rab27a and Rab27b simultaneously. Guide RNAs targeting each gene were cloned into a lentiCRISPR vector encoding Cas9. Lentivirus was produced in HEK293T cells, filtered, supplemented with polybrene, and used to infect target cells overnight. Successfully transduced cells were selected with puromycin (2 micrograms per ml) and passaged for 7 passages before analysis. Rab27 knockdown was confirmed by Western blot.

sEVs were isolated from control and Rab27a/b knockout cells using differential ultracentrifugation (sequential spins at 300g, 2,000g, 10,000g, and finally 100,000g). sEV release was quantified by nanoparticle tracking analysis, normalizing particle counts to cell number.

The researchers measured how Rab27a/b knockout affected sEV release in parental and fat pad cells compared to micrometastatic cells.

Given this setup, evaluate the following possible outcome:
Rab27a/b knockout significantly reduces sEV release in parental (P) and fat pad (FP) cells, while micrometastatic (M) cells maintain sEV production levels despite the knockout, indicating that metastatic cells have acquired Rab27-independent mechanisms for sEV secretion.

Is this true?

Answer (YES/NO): YES